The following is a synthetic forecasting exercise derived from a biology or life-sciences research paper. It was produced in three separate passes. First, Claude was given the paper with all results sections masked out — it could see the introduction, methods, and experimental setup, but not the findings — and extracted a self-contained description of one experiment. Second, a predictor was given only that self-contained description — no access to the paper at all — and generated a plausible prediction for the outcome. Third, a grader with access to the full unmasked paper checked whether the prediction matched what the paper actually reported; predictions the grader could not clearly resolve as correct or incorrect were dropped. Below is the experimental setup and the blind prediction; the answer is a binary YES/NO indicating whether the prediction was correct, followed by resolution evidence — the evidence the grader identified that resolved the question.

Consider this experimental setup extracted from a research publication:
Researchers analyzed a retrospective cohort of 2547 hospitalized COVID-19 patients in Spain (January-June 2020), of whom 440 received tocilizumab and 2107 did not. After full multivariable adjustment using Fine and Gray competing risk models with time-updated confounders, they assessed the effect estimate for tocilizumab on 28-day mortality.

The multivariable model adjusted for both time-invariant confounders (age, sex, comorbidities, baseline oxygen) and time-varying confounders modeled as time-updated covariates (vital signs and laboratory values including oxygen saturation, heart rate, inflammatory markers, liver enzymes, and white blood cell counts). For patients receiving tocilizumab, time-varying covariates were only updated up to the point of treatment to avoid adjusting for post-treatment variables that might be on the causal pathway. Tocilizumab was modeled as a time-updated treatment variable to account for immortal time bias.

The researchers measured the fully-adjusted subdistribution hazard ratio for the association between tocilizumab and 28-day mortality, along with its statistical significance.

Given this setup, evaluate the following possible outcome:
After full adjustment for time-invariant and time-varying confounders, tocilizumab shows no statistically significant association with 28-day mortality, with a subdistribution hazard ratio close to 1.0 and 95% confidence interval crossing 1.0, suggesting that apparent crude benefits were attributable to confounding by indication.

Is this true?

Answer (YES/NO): NO